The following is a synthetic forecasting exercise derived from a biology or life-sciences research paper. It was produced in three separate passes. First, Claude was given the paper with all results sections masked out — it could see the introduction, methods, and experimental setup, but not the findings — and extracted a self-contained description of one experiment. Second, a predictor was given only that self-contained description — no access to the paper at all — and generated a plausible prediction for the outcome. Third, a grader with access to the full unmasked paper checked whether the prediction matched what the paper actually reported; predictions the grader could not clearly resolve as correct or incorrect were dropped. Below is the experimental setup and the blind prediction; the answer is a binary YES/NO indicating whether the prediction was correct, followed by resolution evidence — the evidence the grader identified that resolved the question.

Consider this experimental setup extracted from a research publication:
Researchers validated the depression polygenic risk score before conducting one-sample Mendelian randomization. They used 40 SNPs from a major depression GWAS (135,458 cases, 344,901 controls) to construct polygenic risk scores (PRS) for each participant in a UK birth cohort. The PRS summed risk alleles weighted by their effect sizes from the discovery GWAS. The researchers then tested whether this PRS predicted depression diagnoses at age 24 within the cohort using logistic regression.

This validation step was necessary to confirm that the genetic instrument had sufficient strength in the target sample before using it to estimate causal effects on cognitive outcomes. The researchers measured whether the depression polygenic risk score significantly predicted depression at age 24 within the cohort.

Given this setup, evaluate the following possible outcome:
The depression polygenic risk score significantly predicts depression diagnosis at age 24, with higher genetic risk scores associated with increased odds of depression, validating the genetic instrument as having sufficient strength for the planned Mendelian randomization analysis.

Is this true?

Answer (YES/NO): NO